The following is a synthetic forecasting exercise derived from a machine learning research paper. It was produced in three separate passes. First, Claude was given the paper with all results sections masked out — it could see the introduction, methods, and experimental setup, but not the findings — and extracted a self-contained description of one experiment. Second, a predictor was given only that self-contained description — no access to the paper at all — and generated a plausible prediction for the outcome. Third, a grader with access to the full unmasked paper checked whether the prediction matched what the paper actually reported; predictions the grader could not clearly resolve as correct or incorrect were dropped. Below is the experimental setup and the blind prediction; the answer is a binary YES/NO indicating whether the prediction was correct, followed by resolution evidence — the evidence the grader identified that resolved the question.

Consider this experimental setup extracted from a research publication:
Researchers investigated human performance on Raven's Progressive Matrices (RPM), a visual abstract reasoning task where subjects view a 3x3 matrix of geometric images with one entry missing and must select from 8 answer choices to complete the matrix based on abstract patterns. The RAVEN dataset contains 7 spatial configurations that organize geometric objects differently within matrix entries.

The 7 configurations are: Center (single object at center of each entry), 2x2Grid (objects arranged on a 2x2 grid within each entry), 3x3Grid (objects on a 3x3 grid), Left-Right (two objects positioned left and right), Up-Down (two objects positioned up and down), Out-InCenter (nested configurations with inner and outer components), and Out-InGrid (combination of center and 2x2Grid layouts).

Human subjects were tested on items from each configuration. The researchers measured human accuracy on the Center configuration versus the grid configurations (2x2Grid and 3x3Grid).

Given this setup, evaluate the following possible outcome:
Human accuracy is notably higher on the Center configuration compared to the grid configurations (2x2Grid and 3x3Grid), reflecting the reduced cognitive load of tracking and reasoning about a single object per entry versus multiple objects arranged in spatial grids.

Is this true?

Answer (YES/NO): YES